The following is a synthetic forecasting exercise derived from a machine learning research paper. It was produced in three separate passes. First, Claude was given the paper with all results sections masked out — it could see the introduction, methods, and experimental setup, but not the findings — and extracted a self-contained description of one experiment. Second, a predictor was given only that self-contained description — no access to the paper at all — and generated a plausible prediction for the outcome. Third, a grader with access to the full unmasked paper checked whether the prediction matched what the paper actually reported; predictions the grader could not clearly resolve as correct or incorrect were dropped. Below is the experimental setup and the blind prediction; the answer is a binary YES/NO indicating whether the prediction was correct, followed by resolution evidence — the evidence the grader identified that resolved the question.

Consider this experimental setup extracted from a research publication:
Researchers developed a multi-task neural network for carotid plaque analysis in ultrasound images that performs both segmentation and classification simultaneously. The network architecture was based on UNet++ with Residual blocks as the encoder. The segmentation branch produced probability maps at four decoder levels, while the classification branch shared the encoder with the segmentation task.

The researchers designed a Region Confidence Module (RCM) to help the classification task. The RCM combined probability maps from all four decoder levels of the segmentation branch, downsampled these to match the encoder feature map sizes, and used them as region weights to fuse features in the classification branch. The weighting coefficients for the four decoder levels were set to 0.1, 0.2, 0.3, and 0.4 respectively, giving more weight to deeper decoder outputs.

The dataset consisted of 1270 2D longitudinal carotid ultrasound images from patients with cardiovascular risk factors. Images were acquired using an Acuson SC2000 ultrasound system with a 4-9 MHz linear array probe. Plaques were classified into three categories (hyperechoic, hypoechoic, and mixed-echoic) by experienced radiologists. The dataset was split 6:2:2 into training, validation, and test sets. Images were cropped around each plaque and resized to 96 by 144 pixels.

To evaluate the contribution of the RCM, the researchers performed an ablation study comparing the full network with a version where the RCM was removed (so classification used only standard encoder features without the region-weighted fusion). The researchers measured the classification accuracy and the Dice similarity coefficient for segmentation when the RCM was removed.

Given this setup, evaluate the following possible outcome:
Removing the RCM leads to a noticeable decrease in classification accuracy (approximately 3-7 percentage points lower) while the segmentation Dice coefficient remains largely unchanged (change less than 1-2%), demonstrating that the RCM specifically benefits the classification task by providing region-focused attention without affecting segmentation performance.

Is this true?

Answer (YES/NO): NO